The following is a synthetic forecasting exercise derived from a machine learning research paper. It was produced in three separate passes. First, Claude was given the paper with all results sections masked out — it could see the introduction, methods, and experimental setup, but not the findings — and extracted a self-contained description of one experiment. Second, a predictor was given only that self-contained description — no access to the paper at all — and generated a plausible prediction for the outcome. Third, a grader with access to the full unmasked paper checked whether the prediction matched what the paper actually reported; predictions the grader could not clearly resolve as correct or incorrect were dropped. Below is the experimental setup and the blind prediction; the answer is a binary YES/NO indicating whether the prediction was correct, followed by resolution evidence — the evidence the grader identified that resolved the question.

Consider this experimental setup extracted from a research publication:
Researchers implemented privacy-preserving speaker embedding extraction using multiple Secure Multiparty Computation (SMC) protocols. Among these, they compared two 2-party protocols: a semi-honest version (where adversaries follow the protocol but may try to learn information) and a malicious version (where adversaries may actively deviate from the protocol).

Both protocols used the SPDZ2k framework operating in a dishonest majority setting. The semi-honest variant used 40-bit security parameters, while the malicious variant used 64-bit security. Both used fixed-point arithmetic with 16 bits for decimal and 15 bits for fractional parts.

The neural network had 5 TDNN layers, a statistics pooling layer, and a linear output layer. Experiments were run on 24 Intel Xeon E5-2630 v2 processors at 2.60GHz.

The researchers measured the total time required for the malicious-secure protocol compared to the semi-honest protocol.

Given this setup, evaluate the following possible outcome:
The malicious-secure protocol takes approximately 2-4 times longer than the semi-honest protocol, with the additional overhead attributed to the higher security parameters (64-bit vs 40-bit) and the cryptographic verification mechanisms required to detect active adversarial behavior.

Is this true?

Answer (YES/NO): NO